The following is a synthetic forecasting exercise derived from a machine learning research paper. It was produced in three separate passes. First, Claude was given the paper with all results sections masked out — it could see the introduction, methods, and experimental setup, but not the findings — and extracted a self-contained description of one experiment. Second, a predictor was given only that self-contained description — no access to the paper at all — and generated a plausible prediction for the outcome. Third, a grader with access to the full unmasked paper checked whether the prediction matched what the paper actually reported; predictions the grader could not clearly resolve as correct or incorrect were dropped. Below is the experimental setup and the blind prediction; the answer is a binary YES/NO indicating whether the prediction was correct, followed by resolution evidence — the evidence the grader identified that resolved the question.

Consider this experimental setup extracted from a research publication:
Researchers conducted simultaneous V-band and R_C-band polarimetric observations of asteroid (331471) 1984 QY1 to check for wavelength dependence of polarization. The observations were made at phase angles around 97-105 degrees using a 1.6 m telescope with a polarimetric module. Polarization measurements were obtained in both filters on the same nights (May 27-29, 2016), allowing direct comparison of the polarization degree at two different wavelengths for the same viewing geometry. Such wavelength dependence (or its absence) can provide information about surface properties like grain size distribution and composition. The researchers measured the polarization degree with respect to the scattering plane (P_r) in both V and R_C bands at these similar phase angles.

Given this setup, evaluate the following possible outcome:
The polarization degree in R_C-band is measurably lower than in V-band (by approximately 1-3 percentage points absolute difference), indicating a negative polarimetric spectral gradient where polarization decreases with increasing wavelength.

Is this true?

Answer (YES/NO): NO